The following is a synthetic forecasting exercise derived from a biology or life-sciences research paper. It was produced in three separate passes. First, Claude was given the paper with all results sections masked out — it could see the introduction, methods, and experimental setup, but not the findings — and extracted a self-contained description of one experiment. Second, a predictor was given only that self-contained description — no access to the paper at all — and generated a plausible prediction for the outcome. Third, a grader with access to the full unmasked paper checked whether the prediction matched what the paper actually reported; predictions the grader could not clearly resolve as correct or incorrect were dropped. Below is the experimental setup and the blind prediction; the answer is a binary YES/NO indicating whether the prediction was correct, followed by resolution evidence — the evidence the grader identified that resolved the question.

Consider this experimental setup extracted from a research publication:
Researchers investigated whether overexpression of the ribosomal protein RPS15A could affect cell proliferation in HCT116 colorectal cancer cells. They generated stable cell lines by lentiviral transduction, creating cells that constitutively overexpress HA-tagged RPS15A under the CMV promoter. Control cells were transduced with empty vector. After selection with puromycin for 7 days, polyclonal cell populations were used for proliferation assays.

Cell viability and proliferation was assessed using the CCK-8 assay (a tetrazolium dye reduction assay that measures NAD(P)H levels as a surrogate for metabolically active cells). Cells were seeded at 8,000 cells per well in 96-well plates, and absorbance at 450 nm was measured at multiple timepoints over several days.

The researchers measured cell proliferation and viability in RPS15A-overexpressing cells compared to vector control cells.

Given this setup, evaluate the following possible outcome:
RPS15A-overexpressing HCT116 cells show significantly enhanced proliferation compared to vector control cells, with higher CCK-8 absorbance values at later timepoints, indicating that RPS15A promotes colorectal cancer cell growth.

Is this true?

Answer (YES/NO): YES